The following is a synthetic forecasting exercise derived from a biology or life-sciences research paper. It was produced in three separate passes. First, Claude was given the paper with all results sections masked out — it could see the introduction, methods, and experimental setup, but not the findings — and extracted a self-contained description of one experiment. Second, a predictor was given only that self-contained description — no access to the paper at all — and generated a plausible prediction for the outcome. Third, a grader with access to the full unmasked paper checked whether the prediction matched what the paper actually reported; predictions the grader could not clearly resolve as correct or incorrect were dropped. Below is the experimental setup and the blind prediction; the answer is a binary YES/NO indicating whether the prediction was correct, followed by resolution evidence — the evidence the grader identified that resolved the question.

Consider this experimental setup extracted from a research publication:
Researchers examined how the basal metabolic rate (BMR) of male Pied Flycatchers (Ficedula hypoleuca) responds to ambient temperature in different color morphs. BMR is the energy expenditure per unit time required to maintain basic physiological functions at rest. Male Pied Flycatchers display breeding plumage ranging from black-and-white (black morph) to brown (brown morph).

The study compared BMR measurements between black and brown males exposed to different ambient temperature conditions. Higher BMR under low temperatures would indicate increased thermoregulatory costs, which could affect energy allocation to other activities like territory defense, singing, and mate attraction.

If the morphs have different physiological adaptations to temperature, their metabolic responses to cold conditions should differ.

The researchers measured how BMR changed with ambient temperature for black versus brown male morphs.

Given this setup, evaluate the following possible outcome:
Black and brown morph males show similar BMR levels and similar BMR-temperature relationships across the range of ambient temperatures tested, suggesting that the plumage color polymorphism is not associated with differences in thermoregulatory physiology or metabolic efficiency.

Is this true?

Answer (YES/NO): NO